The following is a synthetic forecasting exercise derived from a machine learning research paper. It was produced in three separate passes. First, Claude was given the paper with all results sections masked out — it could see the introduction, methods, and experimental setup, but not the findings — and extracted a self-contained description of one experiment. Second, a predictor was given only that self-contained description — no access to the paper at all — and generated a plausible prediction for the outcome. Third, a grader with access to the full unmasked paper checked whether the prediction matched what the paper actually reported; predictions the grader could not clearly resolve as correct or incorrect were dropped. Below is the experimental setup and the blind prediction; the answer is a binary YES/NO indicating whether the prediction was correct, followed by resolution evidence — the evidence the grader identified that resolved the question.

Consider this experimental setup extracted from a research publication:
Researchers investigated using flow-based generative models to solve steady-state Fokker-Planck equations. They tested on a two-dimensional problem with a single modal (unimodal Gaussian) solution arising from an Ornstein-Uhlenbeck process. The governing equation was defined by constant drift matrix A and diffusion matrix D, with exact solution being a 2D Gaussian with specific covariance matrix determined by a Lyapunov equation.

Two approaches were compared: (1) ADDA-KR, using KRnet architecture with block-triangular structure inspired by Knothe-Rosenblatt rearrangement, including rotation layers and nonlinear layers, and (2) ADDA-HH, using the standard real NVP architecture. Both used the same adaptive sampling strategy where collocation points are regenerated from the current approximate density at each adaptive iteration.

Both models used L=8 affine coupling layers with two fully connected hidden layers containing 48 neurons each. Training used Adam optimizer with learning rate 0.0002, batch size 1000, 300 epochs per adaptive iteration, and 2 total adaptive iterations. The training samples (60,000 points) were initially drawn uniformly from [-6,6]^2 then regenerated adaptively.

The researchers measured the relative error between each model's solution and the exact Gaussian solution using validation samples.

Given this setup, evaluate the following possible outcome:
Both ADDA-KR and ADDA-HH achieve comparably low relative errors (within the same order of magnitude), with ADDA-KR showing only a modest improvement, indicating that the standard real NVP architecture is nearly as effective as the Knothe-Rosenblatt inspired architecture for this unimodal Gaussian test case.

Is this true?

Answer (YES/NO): YES